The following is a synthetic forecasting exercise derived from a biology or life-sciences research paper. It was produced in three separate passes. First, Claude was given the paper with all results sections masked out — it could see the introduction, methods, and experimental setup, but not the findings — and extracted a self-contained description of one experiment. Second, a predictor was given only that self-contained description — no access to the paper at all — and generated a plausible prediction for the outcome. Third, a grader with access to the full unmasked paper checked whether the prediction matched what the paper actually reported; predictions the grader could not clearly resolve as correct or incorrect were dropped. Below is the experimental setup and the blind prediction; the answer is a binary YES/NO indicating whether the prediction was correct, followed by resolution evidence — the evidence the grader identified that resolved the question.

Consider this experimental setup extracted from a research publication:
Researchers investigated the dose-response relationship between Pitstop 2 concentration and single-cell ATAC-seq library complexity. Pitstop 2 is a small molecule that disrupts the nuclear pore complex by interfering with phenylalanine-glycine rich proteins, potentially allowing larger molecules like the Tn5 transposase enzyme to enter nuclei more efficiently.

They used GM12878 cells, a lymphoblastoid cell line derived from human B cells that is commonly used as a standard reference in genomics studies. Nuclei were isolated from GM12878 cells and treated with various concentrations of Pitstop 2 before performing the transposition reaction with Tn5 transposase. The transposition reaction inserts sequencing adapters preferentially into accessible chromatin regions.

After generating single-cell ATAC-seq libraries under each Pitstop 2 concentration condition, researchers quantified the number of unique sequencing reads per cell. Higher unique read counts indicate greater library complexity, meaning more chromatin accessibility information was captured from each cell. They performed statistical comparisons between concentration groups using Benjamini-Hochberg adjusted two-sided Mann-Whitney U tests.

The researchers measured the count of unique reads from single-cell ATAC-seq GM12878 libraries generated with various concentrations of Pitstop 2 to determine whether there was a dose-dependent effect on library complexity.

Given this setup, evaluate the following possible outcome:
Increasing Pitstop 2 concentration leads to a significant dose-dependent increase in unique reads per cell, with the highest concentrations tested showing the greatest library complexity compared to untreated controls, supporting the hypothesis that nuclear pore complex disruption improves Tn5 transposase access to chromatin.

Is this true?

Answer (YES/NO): NO